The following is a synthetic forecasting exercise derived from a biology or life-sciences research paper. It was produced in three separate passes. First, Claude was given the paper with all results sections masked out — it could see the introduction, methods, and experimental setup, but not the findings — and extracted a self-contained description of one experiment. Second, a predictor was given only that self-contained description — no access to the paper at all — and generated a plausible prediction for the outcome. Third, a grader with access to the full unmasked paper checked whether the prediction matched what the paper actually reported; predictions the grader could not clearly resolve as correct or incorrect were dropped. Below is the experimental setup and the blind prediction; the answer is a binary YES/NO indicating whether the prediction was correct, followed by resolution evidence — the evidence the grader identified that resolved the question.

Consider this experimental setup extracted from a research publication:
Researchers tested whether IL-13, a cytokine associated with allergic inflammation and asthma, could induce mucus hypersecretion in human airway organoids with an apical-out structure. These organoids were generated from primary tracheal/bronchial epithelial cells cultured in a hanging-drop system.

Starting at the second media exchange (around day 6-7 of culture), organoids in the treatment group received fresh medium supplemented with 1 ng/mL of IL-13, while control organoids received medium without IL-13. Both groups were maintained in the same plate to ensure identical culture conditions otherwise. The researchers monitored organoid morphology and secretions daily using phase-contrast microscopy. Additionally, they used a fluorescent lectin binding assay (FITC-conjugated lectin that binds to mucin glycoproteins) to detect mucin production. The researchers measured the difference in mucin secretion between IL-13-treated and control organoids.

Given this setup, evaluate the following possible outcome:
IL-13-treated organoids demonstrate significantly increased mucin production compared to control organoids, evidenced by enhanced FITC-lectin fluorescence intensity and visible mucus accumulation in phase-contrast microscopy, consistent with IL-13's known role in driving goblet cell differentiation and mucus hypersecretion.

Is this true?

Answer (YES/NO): YES